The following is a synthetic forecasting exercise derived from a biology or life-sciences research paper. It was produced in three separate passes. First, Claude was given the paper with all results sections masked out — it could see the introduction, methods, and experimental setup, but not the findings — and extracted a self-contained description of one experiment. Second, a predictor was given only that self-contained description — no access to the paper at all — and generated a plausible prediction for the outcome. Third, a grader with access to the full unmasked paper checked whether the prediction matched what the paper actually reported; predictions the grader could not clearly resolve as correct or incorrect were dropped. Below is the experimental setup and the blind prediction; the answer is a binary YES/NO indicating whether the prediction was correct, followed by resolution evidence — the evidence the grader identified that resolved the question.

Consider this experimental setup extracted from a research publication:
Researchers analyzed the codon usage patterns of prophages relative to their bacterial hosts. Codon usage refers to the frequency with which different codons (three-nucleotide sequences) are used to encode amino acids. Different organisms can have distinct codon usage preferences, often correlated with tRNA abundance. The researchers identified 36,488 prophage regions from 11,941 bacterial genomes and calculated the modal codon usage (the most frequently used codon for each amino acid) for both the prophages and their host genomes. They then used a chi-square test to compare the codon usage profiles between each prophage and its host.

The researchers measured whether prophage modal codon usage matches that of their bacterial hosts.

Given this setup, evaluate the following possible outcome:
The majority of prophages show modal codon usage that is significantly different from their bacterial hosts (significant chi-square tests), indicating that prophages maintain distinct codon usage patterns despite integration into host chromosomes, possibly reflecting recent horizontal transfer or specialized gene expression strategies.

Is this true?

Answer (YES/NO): NO